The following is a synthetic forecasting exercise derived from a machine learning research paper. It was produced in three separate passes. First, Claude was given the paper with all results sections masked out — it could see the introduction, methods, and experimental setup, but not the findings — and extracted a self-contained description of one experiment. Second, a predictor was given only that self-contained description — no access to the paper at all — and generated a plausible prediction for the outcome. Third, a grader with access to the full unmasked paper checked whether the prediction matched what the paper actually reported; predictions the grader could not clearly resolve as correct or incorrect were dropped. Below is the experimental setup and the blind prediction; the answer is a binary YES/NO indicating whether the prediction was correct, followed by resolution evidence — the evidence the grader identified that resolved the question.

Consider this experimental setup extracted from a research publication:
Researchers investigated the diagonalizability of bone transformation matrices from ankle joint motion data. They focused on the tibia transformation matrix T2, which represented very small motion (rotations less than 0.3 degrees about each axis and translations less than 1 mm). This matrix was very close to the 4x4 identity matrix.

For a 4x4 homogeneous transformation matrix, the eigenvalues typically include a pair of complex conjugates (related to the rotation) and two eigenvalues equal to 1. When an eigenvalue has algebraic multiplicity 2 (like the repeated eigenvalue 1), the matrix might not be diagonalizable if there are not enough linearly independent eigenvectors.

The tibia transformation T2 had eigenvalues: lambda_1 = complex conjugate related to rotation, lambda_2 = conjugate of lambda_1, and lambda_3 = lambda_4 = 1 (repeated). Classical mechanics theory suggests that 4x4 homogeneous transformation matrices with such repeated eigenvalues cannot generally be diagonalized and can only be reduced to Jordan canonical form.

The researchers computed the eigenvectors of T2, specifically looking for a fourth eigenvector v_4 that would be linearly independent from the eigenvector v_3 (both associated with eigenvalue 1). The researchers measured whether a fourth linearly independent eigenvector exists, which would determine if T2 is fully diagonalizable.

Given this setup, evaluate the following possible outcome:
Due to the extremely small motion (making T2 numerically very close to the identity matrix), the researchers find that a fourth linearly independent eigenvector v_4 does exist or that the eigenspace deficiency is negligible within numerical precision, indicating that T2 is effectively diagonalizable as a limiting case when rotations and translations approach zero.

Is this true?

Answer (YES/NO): YES